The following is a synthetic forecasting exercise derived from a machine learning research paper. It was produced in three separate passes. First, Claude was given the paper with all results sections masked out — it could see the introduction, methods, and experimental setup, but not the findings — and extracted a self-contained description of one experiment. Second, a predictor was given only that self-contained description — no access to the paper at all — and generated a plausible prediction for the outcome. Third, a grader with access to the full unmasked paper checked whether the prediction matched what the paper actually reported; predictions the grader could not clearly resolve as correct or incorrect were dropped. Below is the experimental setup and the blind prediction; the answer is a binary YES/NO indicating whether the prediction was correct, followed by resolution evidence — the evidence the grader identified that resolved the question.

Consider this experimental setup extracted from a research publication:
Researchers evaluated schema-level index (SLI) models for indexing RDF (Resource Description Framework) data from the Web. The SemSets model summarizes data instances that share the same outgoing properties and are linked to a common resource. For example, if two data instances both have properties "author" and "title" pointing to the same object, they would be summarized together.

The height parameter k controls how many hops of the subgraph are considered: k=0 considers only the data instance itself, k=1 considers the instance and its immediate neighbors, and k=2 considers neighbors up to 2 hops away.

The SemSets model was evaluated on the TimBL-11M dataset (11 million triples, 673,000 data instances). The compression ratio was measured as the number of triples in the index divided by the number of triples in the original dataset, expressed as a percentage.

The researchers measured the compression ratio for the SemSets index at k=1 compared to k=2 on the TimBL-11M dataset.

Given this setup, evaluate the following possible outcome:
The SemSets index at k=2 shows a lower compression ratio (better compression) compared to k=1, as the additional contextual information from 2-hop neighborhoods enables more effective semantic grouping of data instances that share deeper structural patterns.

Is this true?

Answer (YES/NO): NO